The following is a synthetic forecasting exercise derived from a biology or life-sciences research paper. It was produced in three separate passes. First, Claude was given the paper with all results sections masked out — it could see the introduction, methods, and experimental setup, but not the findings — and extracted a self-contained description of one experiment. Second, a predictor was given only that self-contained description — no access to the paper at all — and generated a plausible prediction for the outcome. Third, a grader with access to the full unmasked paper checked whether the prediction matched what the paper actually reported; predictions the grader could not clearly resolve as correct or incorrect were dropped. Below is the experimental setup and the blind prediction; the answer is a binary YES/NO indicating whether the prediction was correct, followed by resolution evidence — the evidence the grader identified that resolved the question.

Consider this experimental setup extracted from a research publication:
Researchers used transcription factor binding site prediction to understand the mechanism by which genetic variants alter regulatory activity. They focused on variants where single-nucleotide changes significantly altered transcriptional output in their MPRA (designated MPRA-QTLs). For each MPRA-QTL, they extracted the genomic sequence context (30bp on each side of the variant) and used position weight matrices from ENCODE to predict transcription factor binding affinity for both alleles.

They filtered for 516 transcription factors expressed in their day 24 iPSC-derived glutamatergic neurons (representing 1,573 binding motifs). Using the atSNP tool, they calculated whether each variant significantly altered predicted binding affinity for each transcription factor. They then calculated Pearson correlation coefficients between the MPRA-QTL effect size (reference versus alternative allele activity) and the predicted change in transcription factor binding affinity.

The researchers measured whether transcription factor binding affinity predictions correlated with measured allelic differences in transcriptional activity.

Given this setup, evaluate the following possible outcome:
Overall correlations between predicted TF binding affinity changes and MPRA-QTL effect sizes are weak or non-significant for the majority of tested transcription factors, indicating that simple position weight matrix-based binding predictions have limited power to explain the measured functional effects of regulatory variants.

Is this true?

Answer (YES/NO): NO